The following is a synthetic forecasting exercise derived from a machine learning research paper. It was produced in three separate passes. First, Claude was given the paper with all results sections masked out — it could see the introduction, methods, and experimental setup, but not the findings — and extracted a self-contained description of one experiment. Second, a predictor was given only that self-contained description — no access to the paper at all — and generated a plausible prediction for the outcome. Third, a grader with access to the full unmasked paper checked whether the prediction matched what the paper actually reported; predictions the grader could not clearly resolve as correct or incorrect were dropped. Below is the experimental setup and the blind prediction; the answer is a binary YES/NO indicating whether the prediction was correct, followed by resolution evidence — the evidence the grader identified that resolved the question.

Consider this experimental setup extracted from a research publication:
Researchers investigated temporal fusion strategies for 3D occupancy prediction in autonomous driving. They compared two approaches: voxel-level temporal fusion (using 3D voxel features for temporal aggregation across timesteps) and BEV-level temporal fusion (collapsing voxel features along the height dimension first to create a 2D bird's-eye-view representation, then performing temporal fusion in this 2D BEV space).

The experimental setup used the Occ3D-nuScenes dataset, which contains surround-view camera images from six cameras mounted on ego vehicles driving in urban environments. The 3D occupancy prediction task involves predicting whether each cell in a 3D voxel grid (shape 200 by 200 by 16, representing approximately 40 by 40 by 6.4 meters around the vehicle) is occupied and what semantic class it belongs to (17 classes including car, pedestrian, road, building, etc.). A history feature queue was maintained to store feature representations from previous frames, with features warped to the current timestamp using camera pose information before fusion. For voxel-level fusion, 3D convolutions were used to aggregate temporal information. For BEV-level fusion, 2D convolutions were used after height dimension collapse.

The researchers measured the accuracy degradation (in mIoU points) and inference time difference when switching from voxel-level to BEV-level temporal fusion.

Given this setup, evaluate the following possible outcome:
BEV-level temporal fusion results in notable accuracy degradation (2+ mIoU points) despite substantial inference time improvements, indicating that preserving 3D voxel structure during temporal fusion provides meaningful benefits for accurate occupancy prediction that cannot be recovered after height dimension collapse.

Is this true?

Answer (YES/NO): NO